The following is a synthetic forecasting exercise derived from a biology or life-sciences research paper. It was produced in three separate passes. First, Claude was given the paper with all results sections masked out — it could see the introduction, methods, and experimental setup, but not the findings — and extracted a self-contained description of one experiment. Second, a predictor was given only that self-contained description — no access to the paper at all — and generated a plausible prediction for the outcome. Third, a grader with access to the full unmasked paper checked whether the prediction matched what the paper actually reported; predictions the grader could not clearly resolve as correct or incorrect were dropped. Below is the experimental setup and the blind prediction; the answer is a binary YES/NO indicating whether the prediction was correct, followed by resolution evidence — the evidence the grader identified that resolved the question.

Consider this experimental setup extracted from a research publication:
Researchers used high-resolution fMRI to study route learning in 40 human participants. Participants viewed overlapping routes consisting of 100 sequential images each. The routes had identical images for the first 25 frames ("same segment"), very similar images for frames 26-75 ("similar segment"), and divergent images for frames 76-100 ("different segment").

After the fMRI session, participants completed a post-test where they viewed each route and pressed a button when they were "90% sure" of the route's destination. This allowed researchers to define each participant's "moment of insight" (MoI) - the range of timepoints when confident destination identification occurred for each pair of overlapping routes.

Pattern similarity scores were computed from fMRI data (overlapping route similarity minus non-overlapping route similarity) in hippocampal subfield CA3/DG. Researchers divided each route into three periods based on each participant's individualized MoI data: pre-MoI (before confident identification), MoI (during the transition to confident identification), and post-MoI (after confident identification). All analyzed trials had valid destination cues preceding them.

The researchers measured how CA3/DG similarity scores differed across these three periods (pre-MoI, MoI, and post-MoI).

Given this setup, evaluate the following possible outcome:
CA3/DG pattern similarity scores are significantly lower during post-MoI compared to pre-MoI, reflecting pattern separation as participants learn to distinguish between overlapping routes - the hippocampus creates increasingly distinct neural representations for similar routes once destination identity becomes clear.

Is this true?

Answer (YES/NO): NO